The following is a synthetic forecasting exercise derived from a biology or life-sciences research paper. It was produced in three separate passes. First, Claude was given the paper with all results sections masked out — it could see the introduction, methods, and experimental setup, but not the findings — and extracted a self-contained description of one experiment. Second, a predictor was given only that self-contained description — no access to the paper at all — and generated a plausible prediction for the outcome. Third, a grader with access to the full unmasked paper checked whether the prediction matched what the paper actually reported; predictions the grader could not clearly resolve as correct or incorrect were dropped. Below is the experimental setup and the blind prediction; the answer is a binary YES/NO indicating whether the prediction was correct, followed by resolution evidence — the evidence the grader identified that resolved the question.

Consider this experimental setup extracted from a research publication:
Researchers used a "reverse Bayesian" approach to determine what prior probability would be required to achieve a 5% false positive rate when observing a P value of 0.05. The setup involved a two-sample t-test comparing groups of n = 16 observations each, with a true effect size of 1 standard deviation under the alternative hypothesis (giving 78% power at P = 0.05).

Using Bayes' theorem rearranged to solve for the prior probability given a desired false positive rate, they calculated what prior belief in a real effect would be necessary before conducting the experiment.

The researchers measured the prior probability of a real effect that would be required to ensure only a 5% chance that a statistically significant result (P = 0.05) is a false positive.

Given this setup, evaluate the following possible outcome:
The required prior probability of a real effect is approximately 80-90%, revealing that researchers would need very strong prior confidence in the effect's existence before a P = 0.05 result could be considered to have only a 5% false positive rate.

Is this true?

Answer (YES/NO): YES